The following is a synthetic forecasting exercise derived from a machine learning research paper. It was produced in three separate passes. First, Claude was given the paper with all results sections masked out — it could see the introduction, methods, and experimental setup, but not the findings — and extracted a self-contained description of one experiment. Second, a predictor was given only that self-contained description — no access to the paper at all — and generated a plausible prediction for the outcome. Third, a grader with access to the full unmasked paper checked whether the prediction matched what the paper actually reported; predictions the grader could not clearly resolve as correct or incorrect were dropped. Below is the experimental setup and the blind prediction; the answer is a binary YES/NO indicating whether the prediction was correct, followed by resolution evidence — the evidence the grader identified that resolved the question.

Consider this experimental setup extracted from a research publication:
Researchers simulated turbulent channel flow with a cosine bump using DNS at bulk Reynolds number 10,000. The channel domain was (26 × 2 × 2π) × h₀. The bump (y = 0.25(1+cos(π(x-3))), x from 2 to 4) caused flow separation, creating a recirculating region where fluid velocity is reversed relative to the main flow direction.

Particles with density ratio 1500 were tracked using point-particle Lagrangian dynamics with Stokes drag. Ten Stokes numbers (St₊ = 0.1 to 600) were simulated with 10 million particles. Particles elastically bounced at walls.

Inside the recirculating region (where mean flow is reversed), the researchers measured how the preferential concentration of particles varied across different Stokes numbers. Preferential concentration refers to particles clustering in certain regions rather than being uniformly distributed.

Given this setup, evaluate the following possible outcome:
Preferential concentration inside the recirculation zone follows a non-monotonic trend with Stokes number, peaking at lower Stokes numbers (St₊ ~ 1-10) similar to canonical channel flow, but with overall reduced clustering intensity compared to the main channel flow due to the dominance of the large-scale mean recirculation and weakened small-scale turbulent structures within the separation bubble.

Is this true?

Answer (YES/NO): NO